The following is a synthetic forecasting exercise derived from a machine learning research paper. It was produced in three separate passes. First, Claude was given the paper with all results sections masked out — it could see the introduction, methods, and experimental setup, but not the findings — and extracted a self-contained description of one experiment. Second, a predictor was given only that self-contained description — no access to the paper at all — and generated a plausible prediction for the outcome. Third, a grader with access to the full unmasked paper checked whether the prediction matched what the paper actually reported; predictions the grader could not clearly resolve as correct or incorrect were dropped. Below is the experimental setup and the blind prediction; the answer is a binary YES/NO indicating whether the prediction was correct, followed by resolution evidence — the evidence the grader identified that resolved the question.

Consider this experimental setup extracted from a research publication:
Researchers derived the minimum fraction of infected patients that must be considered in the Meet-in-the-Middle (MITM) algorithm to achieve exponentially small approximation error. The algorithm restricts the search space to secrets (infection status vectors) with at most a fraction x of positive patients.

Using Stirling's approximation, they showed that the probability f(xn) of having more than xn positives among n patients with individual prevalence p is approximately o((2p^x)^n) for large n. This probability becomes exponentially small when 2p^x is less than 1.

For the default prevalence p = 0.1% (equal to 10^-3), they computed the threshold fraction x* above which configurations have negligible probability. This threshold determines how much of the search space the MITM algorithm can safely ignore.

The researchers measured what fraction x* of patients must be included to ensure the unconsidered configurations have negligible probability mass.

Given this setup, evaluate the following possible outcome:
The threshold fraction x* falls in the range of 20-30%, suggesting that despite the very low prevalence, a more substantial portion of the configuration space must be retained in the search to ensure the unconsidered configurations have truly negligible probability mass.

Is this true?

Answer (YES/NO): NO